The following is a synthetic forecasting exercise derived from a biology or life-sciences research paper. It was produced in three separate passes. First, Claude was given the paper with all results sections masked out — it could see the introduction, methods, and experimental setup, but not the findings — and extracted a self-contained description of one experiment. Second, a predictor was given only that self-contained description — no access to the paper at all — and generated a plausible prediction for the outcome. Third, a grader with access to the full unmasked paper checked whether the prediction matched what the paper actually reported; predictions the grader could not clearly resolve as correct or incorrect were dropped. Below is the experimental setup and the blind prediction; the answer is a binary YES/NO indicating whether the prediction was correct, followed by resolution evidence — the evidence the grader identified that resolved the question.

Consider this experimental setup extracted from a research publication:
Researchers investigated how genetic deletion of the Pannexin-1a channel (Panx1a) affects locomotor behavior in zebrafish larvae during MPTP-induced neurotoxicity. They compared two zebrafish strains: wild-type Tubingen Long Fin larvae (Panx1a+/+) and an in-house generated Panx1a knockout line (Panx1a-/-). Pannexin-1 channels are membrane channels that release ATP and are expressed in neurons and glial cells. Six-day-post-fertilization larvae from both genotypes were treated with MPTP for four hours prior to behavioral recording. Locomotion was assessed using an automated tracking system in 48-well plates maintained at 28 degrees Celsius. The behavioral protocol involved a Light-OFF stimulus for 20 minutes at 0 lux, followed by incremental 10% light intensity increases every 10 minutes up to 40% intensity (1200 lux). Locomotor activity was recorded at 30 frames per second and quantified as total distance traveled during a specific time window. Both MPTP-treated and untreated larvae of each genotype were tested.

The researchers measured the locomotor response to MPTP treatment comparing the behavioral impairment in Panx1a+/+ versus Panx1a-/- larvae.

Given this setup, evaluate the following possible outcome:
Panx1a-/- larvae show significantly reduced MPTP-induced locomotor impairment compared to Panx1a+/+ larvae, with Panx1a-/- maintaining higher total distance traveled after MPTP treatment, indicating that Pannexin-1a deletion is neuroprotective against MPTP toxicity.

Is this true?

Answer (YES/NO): NO